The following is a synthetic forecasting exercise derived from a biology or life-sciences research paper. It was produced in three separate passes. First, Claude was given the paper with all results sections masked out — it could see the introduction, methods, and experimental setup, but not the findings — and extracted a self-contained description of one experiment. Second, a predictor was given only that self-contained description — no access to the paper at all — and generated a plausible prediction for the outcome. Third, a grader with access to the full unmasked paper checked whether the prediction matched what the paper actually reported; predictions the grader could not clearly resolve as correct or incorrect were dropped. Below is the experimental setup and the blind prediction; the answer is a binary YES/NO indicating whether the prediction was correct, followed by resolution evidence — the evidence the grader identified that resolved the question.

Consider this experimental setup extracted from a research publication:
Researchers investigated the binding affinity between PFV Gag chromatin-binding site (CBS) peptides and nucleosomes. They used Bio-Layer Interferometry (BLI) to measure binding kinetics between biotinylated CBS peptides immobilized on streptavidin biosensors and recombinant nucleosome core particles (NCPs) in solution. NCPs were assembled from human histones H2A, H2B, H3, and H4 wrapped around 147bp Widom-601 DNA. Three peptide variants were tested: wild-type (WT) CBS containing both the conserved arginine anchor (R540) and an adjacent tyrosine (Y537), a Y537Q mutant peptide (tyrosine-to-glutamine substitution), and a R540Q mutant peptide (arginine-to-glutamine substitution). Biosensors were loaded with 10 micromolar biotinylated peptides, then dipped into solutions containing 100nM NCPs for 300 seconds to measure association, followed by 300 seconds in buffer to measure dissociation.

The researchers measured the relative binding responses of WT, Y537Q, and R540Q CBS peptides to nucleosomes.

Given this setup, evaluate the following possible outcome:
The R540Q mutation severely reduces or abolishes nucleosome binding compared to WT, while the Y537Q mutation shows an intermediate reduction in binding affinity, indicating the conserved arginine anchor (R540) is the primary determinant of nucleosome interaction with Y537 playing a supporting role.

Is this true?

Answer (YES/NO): YES